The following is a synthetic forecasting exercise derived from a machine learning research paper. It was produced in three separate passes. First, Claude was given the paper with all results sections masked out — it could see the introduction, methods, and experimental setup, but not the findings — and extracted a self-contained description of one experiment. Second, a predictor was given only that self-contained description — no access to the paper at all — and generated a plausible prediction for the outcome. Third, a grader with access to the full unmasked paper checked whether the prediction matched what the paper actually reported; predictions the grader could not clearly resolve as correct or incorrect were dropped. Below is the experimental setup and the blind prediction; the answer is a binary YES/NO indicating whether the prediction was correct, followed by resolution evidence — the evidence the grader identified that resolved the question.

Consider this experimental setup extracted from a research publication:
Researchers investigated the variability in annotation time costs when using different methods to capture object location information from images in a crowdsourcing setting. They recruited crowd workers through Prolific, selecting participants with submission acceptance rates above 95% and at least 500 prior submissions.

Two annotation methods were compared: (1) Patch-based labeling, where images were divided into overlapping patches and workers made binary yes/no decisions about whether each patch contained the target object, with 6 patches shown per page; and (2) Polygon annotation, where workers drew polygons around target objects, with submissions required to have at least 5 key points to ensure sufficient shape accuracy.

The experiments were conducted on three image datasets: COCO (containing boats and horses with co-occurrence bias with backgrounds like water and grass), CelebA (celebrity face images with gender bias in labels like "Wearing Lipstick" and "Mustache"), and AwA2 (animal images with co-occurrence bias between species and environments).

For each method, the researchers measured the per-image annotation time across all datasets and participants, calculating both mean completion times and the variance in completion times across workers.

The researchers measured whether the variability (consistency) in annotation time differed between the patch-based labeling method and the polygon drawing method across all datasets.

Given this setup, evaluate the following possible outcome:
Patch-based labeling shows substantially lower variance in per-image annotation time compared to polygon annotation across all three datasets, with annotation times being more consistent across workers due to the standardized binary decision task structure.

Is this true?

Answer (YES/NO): YES